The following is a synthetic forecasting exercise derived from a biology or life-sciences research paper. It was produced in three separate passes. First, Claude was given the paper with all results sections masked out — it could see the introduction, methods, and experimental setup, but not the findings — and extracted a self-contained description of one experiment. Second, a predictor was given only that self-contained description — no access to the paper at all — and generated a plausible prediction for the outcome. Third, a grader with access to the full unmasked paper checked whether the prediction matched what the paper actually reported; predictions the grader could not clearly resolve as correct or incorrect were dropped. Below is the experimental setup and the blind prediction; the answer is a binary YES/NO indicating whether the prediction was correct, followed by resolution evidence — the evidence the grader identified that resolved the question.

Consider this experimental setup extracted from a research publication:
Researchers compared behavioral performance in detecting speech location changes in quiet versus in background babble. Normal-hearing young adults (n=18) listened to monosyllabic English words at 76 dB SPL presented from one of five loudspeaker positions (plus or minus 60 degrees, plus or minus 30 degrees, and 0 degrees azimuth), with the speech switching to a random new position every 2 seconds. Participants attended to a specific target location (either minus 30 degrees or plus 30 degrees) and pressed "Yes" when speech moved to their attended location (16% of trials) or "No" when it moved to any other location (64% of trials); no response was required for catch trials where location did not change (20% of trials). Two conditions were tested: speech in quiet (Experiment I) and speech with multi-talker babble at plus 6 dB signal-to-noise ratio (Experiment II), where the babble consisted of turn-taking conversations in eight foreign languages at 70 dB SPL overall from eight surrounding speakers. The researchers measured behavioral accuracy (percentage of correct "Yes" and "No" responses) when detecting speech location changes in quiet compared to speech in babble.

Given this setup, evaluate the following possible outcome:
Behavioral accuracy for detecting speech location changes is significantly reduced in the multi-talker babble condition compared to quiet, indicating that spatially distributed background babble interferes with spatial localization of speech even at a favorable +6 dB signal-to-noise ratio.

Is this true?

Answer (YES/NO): NO